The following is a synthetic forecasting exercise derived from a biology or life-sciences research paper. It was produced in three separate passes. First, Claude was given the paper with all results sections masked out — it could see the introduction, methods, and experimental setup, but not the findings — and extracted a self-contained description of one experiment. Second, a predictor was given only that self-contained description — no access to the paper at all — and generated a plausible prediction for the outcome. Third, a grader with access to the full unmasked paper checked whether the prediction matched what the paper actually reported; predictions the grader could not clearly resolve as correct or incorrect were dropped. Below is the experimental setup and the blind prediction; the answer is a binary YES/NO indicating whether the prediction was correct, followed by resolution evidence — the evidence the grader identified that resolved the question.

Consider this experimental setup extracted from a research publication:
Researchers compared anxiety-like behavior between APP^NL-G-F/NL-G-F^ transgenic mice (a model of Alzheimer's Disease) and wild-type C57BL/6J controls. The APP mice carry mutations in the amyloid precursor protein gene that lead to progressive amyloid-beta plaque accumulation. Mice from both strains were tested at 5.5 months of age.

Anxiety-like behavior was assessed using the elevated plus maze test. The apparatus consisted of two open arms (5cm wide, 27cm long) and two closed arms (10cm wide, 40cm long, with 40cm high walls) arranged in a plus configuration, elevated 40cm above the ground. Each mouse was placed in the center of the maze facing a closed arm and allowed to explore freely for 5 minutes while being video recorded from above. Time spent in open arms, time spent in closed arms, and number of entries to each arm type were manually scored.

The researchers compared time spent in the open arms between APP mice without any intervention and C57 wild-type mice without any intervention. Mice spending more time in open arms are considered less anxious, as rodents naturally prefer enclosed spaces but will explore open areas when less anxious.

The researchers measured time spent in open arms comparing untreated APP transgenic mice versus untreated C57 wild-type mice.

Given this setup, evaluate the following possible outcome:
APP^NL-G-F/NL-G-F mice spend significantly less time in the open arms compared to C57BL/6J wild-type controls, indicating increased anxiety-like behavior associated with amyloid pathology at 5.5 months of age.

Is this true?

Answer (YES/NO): YES